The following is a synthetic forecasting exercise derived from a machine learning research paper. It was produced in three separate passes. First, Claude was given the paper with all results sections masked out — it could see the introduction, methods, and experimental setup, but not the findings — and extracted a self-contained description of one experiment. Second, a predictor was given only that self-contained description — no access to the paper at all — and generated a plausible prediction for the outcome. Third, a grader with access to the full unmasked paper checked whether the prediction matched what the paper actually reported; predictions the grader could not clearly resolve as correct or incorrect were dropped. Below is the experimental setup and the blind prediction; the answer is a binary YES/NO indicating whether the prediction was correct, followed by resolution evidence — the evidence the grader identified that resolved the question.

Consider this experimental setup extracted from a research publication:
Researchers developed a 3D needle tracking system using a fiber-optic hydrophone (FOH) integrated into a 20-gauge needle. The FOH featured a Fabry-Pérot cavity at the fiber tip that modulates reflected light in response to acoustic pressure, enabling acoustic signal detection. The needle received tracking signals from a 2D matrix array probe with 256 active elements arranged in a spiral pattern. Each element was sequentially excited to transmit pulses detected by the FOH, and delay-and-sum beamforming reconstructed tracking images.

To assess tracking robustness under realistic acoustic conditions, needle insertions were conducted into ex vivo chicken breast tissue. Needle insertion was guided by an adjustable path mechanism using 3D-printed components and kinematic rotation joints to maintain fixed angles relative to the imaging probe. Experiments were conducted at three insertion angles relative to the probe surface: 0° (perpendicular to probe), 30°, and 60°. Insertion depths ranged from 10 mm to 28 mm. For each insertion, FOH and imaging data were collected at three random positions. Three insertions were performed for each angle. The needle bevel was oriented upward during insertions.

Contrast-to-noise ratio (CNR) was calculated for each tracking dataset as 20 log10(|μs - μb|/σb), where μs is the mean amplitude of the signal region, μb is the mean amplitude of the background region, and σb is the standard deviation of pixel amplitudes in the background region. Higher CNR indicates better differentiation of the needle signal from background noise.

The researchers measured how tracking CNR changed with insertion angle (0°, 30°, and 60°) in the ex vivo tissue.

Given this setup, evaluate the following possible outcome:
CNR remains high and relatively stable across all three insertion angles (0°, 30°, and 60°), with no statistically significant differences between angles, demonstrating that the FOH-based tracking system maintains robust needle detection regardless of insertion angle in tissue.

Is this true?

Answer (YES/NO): NO